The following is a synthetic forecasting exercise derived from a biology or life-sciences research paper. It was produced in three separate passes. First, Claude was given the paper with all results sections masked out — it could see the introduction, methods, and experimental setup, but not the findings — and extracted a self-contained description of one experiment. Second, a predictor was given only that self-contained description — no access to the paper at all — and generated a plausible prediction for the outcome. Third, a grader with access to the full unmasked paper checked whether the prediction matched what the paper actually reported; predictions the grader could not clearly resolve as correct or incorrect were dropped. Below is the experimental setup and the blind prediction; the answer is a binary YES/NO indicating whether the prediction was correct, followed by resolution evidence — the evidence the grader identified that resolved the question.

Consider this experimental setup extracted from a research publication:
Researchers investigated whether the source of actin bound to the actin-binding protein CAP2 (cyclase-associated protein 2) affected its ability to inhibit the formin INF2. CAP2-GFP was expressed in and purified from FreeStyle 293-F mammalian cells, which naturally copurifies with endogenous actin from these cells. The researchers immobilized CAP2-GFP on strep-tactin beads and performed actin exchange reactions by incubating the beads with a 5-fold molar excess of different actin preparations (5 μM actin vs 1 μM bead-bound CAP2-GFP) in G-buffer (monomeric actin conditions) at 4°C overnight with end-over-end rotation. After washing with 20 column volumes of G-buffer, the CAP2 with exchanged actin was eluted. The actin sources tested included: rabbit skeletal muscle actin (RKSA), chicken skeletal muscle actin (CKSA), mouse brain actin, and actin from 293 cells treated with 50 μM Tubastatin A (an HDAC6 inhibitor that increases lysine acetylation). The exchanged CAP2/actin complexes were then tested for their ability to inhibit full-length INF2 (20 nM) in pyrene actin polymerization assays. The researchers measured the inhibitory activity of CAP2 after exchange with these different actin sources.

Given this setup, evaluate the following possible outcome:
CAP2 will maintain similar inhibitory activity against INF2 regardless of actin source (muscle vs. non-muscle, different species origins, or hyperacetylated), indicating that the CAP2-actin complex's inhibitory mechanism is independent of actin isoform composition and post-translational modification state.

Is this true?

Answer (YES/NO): NO